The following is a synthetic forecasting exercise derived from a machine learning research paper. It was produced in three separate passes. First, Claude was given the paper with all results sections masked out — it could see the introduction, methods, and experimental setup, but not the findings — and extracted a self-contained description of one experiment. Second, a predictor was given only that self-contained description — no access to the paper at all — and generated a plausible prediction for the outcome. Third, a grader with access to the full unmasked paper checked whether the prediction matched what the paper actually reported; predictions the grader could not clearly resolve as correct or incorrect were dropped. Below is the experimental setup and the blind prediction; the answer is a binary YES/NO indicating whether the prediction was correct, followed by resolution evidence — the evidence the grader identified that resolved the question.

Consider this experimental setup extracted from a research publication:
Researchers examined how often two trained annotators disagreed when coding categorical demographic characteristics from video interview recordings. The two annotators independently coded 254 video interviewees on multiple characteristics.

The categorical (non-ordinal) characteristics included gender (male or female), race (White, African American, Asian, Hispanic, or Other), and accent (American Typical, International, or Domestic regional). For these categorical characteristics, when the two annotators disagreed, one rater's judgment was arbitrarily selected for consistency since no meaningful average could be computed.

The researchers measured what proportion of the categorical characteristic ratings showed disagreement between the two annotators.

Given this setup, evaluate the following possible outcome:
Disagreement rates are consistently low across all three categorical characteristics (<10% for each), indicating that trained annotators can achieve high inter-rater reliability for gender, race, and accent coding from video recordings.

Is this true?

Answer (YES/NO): NO